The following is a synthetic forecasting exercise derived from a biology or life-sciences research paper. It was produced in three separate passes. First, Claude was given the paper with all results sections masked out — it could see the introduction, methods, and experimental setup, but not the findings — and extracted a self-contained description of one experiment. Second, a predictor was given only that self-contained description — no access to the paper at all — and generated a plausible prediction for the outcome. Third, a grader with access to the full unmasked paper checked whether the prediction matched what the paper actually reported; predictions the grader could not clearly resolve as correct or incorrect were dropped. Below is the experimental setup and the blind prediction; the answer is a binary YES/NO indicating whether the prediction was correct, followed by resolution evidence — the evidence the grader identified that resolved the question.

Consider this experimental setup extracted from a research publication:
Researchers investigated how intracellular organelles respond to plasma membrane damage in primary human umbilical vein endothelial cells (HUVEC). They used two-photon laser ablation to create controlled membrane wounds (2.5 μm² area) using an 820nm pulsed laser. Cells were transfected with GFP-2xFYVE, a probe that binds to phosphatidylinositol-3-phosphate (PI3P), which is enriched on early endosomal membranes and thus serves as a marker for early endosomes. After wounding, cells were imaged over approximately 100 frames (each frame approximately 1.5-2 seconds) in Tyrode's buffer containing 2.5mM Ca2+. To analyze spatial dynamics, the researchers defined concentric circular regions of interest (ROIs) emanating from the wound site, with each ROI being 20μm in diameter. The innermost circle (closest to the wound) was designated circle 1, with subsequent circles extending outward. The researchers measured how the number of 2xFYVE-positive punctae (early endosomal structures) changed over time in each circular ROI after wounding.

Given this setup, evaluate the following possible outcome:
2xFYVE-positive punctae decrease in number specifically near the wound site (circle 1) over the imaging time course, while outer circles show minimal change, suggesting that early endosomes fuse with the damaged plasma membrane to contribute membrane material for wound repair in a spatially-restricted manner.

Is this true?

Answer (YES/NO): YES